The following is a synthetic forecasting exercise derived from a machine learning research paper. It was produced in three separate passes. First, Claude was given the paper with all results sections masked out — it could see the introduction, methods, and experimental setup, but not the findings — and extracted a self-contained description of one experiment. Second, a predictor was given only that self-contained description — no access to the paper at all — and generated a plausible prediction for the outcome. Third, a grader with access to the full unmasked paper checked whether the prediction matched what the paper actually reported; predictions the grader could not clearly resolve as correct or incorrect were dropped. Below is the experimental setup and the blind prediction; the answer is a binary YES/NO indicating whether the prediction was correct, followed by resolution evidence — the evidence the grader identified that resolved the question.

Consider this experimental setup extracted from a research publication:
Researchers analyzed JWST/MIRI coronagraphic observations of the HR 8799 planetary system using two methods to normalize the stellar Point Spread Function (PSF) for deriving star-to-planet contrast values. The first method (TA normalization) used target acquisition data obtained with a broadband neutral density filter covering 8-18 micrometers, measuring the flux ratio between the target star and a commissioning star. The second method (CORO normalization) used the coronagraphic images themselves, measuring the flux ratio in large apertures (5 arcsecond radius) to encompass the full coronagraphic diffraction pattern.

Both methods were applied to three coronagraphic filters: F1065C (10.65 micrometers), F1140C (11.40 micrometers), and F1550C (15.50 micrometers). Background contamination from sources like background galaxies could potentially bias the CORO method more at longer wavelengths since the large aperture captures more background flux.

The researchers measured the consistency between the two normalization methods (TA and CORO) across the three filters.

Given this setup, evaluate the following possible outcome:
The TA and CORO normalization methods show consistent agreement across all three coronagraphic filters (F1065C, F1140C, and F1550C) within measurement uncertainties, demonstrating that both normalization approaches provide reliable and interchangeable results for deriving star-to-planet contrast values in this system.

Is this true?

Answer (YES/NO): NO